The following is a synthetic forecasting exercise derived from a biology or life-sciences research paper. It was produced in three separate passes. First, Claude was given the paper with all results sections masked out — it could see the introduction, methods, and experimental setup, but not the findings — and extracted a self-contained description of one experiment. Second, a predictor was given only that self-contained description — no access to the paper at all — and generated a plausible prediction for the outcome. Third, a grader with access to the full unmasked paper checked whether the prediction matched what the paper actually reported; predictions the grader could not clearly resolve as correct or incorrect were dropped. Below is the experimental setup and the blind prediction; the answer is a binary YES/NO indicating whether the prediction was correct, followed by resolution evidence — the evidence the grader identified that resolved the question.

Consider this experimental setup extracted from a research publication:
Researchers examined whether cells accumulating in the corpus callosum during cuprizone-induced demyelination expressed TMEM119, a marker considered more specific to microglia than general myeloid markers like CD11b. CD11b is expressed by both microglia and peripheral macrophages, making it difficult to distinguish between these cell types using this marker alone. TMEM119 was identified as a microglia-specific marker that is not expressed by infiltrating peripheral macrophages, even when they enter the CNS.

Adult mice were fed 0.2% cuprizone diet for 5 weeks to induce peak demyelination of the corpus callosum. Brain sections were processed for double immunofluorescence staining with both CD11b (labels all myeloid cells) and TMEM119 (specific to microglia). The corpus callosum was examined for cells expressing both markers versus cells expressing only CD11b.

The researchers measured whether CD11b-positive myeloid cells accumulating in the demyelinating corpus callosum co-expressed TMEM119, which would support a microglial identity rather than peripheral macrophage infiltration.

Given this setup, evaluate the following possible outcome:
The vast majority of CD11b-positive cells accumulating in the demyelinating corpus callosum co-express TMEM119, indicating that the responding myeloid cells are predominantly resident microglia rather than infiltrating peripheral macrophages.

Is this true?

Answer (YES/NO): NO